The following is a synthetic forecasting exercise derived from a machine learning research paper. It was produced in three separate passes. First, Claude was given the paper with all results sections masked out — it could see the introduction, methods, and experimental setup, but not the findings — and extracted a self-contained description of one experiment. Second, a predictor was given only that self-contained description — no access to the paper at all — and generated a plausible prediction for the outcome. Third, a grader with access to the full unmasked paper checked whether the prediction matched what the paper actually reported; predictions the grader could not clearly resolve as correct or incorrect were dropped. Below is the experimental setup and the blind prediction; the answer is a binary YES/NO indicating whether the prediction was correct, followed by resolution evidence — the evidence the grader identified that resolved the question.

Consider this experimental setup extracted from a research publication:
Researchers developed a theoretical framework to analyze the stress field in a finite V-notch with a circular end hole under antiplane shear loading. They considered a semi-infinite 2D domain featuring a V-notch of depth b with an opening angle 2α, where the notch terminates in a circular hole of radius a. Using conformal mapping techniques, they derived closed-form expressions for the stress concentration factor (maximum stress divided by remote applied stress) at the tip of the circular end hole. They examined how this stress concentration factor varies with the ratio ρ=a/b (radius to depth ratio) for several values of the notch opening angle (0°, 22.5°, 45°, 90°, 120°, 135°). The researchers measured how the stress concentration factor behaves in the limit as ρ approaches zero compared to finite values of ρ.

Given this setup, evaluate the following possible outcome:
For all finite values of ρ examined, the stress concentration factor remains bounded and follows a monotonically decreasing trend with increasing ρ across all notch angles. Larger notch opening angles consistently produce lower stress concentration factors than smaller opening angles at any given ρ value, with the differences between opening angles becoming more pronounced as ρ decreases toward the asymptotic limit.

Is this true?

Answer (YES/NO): NO